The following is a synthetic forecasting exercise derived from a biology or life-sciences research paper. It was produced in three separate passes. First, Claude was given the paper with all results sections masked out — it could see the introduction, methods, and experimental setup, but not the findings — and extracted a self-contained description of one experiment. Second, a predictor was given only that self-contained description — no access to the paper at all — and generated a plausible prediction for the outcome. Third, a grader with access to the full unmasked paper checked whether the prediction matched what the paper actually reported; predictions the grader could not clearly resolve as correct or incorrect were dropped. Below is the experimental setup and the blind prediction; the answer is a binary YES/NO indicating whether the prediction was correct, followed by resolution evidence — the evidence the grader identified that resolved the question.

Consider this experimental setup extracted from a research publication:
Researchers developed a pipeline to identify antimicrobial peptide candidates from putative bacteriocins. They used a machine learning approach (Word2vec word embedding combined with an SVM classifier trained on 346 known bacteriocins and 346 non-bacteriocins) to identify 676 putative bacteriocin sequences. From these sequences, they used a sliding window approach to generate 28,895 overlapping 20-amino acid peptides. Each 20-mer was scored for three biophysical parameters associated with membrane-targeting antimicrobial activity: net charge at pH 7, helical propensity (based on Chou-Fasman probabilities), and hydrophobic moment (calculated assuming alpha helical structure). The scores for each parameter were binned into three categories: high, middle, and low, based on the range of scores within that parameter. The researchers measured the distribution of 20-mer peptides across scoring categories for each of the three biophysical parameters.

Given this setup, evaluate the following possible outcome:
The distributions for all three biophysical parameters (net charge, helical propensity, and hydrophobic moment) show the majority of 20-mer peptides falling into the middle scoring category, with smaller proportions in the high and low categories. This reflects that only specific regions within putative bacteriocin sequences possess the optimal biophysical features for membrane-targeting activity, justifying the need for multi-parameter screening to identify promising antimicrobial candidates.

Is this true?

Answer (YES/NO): NO